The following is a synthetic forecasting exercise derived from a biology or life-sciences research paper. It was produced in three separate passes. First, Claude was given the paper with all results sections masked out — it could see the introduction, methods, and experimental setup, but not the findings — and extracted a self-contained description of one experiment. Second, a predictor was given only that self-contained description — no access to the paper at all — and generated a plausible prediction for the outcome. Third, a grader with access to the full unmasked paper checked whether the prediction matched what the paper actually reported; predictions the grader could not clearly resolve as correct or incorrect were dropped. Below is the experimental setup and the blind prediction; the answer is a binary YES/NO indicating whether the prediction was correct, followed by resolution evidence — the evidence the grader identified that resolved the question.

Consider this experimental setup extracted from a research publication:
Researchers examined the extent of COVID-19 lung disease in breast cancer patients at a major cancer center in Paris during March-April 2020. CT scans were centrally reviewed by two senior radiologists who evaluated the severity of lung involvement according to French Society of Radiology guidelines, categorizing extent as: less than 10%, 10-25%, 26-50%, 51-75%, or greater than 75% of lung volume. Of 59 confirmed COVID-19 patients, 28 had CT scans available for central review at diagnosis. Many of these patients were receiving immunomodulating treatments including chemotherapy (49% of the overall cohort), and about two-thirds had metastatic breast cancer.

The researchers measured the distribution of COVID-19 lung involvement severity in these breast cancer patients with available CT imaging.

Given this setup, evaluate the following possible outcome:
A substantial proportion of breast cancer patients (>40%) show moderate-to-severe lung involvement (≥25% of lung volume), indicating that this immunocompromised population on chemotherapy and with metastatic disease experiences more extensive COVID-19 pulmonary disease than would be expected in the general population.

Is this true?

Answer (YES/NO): NO